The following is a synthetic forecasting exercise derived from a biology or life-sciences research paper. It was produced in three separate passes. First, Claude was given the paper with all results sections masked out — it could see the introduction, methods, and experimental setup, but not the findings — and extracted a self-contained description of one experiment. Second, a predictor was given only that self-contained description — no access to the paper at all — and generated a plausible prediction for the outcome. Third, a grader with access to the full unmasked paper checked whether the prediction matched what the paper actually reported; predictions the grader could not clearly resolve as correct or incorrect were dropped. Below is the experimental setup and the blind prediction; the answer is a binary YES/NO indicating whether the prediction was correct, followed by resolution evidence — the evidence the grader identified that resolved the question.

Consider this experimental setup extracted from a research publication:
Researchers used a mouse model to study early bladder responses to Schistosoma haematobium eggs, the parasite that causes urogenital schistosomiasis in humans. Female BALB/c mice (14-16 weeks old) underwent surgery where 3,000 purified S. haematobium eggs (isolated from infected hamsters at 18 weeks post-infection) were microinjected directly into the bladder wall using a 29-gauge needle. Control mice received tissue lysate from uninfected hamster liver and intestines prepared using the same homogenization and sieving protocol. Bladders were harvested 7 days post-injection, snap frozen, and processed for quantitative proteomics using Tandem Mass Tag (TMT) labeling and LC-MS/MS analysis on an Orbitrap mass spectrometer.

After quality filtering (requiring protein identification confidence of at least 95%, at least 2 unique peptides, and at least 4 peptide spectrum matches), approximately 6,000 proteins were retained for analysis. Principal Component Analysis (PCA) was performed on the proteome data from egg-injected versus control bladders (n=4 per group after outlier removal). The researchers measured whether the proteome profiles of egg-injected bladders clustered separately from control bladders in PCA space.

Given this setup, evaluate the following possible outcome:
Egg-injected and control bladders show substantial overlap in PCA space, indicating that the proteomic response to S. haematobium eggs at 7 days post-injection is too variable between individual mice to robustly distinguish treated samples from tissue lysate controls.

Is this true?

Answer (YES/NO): NO